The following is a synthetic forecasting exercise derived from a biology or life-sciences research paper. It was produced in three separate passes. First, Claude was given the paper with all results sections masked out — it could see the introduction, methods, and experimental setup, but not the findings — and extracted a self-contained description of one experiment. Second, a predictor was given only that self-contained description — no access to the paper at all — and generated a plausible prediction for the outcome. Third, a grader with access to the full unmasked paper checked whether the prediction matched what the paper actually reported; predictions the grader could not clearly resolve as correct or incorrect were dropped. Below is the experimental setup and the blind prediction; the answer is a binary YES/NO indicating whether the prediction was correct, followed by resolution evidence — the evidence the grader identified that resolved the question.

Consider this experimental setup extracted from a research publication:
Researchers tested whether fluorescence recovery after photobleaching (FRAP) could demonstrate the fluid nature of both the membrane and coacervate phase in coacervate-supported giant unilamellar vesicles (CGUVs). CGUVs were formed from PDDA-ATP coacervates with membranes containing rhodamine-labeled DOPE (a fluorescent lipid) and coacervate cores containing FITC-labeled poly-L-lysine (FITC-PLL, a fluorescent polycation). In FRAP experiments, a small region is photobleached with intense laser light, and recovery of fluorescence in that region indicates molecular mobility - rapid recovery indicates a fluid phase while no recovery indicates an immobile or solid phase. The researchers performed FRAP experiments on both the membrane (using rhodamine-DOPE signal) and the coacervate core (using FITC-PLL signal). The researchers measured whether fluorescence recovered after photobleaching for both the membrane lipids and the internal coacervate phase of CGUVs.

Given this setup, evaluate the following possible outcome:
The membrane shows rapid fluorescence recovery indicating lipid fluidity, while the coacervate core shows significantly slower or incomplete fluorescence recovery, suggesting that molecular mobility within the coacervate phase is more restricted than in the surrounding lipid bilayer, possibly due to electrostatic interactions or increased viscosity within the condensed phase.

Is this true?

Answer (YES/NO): NO